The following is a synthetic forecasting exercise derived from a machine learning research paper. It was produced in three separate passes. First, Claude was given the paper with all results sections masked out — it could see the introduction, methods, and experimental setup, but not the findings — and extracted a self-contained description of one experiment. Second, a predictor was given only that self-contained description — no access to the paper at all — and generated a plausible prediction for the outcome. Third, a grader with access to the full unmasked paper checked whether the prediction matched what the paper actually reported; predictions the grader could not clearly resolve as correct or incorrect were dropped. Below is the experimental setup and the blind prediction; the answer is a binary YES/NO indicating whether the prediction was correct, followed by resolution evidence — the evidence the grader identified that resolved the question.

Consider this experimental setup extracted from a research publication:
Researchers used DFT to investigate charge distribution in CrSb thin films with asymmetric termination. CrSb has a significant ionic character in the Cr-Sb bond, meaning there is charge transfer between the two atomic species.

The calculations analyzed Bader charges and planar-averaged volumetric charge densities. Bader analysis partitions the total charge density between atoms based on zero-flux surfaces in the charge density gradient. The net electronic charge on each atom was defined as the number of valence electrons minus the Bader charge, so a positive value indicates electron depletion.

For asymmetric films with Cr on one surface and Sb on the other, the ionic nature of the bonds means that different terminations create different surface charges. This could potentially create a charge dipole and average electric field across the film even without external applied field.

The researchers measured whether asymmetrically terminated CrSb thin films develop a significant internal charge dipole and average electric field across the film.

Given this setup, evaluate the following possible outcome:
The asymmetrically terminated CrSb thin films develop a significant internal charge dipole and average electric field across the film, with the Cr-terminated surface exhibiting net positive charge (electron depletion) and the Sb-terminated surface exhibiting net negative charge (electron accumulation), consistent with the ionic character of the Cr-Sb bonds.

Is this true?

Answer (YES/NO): YES